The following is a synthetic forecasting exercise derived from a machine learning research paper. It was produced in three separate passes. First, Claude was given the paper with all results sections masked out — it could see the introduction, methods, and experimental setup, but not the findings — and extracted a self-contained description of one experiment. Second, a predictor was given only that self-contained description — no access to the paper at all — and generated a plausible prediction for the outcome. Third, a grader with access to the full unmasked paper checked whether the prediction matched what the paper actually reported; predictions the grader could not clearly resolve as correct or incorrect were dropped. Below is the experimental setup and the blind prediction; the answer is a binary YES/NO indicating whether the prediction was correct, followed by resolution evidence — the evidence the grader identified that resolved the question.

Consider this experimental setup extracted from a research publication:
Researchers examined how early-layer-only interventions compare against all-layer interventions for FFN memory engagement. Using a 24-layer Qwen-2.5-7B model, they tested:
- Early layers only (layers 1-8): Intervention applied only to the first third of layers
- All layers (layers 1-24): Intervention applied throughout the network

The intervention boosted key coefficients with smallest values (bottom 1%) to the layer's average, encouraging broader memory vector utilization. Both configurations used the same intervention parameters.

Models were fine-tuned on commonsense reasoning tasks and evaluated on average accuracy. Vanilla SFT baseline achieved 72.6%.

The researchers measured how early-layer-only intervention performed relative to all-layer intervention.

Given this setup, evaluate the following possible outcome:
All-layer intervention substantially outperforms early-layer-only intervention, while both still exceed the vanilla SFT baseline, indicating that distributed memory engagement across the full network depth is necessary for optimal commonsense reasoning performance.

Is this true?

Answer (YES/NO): NO